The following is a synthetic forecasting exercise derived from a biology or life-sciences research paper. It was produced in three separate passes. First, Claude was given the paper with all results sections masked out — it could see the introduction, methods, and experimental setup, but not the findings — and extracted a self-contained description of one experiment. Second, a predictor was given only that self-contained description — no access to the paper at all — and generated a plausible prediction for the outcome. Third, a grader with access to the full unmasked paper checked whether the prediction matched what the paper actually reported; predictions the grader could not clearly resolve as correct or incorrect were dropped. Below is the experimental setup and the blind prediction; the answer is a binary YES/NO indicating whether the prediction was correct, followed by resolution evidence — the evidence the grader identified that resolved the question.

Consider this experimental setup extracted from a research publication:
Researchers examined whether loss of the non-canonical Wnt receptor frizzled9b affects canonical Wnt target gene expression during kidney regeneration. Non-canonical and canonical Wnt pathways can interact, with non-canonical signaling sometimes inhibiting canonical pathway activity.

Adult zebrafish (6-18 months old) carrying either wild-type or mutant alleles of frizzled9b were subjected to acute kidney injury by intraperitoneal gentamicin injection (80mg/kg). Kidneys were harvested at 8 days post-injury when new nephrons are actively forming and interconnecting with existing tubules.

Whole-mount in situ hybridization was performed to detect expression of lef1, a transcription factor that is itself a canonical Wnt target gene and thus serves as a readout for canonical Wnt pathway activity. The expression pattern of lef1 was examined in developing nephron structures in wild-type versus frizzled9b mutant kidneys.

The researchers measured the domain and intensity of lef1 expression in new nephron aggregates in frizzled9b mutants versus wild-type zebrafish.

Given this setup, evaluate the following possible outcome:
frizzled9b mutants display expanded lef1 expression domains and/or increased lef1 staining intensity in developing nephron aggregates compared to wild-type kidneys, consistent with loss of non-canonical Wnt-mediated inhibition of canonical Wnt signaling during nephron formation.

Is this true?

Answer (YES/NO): YES